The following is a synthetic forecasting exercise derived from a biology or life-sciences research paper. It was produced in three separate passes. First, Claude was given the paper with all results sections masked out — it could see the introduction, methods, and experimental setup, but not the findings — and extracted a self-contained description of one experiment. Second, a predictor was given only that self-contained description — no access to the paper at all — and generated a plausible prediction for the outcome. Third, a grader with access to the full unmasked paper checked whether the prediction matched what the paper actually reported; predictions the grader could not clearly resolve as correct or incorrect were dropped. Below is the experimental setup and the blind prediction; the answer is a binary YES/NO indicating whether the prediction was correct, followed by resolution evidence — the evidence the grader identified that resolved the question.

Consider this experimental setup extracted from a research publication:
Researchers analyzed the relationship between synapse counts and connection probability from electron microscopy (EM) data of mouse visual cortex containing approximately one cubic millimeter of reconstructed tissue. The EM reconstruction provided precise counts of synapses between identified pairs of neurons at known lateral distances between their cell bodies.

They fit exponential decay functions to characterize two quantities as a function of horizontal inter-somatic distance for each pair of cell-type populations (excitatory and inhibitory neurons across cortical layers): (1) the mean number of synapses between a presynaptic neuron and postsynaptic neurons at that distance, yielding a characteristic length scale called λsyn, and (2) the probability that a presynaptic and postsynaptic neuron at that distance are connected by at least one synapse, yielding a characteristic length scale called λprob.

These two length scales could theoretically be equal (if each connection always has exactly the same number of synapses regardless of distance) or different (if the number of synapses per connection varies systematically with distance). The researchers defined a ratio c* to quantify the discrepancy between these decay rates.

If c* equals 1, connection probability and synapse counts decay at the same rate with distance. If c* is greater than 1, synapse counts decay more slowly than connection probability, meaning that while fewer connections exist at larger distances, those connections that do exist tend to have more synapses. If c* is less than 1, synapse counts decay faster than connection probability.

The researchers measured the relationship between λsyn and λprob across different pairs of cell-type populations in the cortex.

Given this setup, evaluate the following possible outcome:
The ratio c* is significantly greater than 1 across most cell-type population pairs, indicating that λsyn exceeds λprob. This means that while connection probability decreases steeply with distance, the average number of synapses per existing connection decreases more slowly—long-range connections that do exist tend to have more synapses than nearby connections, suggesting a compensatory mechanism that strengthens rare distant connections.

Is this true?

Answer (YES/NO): NO